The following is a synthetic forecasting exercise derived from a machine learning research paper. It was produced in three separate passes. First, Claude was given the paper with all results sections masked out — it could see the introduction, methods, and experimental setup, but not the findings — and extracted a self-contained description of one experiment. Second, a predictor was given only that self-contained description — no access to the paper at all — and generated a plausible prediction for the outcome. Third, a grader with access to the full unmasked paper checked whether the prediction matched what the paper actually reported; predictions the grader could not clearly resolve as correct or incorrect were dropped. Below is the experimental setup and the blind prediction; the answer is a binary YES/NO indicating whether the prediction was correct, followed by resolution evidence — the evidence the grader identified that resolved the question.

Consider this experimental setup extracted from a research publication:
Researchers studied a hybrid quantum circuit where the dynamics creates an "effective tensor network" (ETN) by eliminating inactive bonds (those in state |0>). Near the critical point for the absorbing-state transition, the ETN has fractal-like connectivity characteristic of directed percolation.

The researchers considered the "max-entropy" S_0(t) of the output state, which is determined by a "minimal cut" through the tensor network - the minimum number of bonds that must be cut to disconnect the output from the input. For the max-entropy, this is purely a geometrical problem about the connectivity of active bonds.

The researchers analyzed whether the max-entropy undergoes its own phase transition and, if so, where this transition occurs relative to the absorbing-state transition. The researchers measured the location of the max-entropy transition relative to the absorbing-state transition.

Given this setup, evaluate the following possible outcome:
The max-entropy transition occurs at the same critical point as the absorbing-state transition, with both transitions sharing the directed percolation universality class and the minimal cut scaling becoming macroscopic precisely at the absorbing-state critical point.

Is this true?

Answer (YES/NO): YES